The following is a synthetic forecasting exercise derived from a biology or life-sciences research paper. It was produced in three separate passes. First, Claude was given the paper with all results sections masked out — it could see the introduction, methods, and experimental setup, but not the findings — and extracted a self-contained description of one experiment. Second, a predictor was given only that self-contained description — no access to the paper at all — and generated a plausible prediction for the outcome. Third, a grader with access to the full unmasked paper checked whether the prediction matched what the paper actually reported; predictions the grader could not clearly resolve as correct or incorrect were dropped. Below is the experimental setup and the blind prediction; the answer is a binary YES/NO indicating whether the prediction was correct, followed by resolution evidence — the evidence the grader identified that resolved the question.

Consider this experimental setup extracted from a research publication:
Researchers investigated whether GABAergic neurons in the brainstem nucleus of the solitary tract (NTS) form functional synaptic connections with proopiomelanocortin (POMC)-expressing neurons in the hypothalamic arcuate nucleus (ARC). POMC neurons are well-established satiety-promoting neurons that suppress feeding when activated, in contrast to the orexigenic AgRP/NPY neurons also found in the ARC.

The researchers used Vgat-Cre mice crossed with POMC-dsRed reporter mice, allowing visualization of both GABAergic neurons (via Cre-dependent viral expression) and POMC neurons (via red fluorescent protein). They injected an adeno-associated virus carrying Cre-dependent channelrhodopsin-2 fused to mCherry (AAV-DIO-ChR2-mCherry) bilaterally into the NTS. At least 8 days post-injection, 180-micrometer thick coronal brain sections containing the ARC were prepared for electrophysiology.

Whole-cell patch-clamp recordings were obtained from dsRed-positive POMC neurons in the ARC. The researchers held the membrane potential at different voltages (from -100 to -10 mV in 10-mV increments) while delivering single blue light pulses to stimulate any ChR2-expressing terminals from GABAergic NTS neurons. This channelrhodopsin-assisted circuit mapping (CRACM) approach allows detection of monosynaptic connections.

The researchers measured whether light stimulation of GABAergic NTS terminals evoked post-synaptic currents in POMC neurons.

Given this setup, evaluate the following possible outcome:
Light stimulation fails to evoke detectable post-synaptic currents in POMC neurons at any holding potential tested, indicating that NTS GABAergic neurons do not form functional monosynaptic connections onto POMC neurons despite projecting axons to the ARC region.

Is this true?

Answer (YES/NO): YES